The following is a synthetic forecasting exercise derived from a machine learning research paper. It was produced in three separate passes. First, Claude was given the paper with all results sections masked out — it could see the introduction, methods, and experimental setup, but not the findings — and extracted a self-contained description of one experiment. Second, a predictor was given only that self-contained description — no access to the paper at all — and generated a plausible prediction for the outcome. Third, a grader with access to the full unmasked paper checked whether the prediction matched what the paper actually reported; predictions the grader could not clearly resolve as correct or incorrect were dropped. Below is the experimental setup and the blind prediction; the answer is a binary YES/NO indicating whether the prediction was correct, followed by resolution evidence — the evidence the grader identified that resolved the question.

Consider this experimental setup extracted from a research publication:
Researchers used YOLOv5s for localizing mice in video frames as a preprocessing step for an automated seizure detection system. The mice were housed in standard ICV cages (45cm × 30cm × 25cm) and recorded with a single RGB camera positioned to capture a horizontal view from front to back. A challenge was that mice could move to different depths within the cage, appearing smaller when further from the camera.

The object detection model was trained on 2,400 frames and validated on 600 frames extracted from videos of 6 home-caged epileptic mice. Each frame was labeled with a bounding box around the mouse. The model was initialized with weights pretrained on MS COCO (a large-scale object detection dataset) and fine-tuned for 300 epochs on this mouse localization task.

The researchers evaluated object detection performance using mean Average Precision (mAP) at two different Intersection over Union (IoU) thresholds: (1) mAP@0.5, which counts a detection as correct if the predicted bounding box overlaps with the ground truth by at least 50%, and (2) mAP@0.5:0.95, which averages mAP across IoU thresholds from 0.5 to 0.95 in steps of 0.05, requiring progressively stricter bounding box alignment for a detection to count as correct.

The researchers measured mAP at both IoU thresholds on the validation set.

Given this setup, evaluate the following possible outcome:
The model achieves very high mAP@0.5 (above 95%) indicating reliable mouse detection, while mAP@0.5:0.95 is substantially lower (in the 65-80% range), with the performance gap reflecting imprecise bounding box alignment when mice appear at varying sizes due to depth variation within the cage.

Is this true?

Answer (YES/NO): NO